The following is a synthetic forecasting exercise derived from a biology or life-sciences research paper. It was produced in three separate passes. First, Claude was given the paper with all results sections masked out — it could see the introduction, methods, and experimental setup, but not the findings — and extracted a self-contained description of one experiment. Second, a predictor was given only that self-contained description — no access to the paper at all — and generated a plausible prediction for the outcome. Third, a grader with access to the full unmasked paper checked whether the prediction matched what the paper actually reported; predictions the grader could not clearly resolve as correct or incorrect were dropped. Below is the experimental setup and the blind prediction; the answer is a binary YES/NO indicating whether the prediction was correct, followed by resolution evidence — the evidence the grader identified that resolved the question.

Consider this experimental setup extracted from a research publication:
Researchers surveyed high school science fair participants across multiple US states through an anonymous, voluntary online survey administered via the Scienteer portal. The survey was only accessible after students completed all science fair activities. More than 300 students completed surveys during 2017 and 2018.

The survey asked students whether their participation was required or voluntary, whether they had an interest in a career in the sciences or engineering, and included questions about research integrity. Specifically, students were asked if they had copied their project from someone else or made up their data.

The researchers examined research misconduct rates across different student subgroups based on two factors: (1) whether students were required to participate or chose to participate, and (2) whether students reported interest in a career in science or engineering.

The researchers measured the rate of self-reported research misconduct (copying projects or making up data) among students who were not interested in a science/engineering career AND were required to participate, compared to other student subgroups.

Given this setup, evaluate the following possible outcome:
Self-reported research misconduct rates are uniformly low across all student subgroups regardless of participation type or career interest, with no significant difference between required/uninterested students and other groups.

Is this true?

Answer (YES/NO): NO